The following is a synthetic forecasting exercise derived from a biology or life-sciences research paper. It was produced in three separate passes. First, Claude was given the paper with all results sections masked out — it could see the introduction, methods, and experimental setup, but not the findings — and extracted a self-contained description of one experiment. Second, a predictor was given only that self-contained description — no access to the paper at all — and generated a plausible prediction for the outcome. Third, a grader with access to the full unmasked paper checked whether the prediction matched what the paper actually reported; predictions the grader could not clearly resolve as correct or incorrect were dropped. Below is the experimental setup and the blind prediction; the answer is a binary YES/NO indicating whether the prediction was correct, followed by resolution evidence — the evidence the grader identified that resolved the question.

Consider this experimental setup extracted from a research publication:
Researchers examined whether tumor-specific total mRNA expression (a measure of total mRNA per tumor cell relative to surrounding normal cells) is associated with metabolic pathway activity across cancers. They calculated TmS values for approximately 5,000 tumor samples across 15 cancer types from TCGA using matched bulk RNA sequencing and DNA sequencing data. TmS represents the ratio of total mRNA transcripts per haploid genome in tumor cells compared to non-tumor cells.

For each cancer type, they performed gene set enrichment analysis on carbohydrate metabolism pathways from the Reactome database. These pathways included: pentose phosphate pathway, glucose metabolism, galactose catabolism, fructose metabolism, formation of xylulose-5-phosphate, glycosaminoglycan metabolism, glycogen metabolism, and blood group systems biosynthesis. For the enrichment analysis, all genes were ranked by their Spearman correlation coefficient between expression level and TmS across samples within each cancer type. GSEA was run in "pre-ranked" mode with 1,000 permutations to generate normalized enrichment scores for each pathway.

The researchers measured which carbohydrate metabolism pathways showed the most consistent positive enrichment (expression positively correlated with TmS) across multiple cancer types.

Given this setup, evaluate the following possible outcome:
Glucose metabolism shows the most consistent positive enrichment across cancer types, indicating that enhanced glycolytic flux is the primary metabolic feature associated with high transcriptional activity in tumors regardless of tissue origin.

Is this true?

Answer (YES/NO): NO